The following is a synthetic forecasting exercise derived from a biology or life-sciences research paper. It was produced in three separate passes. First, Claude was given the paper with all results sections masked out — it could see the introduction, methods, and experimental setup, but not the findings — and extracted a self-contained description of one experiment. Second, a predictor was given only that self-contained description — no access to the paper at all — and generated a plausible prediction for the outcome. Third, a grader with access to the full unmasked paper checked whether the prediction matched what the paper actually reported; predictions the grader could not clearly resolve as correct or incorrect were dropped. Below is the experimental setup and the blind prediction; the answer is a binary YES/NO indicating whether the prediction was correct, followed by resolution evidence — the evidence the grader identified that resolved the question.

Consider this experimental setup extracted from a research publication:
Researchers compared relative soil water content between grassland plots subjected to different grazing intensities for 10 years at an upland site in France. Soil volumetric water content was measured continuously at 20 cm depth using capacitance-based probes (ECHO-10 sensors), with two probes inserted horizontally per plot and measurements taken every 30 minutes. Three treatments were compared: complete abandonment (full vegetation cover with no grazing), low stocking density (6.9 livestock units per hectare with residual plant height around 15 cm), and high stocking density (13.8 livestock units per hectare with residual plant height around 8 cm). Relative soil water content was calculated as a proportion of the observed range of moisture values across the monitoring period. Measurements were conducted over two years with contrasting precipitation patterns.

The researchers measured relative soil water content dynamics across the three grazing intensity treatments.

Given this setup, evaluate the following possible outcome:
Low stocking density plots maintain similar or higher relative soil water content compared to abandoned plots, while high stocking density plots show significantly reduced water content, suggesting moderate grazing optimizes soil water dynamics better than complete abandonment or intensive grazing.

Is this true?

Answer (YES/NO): NO